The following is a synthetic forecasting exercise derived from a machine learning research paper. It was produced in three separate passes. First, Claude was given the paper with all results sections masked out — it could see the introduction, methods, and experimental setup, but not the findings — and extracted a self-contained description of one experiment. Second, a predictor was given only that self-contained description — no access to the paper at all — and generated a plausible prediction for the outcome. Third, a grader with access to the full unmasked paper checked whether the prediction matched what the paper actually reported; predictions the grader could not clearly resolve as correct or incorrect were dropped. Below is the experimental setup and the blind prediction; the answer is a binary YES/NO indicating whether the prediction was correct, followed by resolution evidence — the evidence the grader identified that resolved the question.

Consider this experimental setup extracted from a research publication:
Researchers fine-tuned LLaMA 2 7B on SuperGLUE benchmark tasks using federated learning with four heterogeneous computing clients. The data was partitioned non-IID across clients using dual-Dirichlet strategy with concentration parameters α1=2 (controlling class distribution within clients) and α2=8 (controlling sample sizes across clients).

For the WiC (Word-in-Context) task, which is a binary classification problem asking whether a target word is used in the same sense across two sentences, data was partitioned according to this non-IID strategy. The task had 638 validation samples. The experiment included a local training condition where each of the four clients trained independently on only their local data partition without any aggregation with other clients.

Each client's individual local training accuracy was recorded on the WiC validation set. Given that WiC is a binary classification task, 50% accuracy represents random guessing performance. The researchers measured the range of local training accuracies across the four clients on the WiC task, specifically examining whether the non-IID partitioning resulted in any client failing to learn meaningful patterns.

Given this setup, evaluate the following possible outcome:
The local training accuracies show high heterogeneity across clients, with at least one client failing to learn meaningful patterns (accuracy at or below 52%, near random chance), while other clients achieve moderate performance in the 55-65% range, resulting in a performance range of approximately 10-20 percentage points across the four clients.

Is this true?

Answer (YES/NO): YES